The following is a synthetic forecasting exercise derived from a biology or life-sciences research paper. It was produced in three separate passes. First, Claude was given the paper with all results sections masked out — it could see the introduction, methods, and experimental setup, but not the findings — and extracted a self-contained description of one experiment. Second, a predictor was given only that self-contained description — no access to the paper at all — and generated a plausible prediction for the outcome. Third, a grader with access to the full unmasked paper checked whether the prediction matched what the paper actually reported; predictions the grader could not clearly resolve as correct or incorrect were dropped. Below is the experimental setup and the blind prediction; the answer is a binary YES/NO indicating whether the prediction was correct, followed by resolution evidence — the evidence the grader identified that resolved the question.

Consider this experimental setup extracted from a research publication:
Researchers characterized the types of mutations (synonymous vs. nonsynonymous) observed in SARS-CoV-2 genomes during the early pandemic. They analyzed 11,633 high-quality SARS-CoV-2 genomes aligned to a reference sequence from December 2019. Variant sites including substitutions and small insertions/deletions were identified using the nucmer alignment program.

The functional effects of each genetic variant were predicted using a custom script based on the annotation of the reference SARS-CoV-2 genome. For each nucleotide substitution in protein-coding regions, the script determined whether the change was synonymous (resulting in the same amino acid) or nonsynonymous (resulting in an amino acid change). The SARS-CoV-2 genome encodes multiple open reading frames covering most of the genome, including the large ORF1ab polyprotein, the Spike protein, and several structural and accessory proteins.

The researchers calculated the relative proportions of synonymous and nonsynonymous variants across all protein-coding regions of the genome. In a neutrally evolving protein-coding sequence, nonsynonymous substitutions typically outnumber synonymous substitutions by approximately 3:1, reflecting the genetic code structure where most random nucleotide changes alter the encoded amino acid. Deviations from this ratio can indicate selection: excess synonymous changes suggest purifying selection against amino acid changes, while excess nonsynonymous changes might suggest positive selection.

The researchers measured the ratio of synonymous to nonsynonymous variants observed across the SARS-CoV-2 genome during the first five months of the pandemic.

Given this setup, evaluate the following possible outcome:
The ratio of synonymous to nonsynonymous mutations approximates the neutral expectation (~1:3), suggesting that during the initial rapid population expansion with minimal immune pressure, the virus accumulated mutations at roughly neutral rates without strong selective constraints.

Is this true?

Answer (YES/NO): NO